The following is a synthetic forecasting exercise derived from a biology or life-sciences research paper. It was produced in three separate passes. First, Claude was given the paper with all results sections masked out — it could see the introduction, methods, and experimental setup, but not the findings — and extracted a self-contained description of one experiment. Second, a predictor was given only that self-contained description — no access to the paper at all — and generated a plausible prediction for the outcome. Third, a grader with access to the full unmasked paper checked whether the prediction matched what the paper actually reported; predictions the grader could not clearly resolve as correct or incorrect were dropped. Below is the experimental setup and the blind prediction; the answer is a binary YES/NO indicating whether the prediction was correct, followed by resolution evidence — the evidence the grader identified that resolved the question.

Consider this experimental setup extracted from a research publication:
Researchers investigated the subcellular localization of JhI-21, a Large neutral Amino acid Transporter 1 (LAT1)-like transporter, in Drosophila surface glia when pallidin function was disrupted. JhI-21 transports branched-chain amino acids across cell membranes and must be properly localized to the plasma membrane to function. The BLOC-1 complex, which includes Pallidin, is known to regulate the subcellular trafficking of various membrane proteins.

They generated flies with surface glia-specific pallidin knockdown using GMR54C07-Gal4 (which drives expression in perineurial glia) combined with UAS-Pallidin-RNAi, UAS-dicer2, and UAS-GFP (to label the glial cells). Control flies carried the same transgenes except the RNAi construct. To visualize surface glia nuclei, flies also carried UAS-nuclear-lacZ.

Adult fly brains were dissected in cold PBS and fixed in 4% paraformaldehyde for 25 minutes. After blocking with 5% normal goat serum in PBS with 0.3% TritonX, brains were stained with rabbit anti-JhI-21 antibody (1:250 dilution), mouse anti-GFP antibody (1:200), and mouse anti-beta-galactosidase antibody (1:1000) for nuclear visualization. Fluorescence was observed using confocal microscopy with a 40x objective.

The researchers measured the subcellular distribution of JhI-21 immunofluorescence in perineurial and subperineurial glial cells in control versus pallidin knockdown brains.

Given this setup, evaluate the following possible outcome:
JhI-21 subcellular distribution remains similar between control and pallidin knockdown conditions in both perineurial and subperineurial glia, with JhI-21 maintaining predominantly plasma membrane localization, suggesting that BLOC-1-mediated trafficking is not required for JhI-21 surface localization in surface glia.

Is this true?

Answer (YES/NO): NO